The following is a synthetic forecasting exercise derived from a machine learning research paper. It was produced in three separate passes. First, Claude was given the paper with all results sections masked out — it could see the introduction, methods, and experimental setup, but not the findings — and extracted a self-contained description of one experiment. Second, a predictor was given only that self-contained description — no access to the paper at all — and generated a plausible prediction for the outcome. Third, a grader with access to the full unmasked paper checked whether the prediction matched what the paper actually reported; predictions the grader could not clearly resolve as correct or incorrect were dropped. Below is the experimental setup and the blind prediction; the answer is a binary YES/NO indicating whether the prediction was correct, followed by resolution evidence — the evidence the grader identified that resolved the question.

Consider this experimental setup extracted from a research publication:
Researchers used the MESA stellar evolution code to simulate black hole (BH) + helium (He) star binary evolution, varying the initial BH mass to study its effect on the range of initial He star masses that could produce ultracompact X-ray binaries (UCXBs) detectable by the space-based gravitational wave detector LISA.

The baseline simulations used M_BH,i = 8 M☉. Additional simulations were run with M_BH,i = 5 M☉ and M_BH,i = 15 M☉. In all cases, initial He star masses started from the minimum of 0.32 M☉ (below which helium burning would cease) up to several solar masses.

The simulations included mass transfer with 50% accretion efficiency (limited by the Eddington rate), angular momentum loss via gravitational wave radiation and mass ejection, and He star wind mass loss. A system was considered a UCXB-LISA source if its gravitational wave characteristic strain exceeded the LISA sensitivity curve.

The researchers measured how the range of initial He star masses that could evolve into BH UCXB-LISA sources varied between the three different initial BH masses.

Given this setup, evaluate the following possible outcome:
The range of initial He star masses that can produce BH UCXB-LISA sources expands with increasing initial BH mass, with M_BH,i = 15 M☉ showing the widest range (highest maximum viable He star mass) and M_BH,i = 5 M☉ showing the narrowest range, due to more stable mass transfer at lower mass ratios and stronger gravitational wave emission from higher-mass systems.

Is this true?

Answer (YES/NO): NO